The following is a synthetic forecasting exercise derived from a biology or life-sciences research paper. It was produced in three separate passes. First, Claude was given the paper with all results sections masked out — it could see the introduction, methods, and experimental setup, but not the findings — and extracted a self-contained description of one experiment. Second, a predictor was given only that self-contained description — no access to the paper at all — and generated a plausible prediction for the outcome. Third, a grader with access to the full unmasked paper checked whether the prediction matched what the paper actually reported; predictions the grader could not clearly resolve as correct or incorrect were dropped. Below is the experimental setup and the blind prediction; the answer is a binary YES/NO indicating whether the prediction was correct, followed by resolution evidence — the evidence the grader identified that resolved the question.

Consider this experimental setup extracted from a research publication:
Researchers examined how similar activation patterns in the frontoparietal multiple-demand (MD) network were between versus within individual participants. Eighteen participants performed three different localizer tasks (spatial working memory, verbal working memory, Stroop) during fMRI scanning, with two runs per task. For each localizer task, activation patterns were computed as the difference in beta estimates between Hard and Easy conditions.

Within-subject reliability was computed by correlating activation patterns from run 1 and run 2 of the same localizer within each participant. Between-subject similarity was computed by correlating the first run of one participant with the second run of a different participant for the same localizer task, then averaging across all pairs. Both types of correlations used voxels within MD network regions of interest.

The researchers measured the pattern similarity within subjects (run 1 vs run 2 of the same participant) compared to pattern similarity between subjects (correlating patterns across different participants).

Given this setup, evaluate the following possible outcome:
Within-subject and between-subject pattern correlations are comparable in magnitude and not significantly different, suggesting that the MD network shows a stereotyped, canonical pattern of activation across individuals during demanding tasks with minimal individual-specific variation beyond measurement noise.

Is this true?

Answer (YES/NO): NO